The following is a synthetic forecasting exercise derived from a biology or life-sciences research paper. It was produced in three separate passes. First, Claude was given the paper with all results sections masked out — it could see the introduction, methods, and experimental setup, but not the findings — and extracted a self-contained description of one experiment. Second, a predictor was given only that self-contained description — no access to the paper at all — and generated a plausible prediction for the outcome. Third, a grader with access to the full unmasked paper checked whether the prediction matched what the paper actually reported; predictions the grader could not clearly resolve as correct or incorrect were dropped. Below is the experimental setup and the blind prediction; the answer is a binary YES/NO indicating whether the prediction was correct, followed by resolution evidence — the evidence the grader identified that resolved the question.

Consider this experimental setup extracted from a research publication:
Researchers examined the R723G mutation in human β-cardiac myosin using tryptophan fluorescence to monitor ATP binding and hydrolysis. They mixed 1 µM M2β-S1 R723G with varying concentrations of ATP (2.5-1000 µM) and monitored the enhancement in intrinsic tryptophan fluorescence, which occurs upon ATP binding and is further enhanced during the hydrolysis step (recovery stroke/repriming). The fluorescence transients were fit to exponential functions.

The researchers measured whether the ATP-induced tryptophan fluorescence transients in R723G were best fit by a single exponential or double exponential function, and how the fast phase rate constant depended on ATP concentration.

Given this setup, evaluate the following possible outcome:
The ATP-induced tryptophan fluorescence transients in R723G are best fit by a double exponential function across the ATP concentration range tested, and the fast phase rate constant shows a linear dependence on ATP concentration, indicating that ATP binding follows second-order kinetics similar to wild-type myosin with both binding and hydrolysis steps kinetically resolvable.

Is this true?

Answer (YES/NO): NO